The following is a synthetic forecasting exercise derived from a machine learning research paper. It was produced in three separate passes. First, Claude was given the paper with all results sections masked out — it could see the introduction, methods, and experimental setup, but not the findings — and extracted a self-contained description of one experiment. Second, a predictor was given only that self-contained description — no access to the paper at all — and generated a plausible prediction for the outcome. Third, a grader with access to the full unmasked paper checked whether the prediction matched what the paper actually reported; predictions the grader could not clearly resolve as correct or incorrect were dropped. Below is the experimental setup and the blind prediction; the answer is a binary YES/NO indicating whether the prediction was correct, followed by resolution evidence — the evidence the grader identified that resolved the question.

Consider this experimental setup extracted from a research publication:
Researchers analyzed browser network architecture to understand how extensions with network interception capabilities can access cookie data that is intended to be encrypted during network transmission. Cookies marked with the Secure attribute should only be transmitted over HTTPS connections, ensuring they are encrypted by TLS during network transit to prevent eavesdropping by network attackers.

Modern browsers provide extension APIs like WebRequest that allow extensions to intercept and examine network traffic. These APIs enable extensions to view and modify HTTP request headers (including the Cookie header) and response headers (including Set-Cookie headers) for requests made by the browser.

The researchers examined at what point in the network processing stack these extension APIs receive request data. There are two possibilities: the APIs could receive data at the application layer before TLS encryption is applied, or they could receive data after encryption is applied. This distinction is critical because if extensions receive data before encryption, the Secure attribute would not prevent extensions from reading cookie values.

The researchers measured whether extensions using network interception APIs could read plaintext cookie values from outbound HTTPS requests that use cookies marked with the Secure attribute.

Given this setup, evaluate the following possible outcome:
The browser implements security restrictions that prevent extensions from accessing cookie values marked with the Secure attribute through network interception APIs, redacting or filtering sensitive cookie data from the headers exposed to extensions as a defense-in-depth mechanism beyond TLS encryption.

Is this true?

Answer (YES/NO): NO